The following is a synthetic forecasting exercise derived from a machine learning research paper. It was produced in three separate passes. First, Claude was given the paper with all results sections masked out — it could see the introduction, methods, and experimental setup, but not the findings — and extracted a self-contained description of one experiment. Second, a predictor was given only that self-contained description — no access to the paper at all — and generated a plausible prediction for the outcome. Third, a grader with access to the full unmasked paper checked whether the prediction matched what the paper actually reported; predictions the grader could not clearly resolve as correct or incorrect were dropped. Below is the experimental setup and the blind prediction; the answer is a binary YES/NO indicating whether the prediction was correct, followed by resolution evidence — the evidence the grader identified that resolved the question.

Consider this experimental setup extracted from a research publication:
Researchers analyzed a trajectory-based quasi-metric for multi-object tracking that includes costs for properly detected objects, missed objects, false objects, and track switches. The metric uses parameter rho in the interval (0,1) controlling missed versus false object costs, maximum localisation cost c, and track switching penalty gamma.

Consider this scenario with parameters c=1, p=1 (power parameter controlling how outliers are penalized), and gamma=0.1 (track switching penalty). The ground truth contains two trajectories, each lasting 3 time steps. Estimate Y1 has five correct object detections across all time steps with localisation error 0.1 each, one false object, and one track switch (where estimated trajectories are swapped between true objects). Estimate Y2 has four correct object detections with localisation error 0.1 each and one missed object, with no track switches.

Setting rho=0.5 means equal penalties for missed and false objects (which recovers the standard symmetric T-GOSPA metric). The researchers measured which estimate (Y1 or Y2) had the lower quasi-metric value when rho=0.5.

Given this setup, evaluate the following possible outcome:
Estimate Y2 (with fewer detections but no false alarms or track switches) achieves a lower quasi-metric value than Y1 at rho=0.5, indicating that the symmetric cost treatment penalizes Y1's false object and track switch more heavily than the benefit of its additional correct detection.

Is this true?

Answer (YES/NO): YES